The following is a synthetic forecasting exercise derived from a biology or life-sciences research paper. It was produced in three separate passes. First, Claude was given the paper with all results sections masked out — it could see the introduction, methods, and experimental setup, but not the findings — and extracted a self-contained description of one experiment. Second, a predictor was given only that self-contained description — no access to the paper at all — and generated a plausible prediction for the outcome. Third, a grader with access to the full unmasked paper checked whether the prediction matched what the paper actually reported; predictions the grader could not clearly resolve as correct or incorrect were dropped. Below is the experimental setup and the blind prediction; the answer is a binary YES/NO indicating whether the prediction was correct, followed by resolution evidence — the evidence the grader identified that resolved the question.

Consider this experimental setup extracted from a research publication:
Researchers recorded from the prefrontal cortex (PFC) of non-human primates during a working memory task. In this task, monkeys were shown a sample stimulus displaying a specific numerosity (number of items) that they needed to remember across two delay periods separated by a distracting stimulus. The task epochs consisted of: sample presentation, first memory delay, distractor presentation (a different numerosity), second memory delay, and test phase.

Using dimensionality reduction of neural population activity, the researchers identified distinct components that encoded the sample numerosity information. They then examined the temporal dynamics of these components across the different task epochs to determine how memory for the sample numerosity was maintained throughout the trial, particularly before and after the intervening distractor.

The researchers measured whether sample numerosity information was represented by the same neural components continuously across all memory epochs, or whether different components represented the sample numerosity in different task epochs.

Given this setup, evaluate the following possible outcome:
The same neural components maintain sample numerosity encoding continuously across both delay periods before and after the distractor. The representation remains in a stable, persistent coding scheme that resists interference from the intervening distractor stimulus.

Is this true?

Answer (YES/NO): NO